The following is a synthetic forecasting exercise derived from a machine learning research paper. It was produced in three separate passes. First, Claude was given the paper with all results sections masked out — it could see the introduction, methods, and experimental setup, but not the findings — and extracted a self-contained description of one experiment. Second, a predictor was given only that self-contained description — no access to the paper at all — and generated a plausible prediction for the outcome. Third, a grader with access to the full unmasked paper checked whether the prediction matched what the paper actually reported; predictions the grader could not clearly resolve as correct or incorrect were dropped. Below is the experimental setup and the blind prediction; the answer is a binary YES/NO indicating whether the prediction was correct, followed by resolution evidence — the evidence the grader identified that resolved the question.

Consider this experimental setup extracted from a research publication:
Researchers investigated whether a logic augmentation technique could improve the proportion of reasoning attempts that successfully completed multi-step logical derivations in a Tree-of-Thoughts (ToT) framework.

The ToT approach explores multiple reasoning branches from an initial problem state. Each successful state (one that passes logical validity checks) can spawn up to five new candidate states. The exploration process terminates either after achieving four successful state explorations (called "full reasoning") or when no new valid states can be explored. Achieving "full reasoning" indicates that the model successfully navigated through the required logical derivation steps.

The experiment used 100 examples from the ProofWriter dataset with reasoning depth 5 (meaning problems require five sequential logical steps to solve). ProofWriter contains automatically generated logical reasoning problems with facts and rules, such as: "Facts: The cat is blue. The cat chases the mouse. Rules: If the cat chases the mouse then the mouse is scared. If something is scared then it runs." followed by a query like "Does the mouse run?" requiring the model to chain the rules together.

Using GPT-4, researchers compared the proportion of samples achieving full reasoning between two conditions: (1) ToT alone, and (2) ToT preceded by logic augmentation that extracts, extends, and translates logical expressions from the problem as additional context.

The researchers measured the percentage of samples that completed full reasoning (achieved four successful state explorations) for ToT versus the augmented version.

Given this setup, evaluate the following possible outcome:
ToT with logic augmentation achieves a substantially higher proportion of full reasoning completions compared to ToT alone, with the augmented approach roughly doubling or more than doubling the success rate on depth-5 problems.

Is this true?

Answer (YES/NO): NO